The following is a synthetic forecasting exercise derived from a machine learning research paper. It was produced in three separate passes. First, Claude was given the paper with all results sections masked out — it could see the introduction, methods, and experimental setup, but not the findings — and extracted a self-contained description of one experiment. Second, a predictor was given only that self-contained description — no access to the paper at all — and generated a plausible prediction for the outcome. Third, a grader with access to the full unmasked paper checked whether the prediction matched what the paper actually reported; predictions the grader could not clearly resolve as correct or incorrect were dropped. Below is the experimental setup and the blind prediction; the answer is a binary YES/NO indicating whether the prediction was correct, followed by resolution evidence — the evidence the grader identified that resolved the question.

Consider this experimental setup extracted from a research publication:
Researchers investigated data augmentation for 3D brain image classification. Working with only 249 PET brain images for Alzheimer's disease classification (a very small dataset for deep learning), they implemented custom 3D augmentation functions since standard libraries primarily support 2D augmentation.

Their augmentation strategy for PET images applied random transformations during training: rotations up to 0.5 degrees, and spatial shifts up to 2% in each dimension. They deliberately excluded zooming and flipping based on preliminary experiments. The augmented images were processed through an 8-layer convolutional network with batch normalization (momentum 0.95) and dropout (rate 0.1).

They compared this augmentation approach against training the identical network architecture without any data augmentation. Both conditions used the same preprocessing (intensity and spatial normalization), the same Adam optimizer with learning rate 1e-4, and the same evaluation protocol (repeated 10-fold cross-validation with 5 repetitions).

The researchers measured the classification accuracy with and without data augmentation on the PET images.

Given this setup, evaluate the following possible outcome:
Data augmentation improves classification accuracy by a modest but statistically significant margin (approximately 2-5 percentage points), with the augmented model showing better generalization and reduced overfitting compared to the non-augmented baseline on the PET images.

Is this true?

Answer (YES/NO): NO